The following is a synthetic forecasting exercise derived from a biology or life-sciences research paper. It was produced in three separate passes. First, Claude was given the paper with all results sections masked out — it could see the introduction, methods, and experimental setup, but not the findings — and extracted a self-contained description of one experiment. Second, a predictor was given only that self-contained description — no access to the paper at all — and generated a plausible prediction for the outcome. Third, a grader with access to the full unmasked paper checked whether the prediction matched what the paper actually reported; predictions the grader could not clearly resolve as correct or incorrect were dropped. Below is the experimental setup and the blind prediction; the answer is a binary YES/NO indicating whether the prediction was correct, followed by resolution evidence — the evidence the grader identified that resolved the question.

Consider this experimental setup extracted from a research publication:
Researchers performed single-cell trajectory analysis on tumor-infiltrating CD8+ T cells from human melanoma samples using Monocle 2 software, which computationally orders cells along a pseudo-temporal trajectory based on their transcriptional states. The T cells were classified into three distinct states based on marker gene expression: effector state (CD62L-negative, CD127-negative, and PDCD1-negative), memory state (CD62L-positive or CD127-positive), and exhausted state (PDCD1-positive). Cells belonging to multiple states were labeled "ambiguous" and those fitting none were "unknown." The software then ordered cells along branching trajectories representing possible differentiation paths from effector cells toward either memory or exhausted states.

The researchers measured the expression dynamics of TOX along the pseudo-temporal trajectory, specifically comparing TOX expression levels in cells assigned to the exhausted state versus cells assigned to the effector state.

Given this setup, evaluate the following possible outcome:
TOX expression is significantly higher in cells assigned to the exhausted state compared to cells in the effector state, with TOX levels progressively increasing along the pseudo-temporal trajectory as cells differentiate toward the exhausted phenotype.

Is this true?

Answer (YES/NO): YES